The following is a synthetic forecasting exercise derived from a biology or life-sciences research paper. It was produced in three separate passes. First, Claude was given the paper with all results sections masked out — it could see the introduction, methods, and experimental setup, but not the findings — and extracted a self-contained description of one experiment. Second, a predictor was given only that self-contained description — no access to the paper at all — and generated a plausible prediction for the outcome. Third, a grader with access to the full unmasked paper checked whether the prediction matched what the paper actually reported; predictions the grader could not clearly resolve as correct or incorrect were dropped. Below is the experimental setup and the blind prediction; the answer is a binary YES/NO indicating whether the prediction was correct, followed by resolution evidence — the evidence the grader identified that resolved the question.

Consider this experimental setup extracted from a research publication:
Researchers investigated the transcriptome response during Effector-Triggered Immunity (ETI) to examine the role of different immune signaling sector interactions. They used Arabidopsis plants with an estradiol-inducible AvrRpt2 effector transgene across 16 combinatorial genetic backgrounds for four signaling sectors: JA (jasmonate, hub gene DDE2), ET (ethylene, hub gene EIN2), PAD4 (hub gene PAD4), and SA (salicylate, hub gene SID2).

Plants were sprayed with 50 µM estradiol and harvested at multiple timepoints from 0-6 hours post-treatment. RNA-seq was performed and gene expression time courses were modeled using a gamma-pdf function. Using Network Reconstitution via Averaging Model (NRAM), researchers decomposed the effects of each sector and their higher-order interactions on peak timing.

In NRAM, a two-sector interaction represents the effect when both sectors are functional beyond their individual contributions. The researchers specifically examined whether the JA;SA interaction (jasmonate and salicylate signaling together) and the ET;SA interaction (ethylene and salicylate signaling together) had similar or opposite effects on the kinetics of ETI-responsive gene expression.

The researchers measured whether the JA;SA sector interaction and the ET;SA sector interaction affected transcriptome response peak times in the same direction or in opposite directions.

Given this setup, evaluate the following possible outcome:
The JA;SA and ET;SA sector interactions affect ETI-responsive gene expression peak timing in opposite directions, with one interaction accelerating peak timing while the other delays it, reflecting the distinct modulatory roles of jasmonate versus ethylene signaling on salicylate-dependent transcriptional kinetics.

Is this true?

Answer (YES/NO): YES